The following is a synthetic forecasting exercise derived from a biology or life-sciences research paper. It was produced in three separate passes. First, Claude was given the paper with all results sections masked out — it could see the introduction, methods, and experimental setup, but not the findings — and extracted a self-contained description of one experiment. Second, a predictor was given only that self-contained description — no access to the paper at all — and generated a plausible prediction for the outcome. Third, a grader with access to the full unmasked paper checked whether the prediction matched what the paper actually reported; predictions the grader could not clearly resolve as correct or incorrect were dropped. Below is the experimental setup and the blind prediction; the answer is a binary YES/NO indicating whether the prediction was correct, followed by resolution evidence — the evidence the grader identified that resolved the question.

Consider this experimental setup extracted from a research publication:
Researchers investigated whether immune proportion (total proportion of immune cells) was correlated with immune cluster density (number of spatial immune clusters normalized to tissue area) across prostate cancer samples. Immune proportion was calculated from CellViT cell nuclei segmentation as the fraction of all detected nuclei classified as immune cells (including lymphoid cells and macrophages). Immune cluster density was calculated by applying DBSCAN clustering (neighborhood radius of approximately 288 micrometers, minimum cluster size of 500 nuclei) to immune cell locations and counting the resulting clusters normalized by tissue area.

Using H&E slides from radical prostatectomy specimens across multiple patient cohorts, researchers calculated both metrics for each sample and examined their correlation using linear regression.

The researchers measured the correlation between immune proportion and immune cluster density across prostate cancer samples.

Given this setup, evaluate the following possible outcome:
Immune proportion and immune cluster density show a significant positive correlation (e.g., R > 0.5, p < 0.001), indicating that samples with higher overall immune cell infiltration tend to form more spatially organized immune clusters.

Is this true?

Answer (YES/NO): YES